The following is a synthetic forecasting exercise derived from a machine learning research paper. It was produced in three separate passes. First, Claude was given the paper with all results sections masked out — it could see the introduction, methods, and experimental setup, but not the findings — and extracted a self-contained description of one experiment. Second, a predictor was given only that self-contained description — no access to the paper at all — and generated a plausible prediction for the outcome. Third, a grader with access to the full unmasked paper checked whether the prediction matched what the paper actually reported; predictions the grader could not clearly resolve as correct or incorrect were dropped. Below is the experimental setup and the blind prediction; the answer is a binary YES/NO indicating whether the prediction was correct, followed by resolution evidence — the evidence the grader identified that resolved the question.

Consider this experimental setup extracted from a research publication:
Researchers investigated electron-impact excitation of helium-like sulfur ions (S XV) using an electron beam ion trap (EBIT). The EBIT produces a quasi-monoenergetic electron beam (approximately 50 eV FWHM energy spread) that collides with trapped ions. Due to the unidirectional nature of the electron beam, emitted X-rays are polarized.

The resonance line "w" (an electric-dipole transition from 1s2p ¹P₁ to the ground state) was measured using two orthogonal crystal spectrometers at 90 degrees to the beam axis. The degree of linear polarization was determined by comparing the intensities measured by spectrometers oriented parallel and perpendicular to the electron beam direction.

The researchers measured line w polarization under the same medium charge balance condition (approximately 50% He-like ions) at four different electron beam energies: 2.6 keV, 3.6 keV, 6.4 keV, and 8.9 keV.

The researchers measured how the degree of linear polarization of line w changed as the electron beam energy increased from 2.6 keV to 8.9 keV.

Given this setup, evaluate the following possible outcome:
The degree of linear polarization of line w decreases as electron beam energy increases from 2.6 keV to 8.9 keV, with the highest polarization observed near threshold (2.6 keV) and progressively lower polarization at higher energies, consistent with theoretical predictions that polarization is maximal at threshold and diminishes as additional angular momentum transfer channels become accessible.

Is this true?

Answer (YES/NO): YES